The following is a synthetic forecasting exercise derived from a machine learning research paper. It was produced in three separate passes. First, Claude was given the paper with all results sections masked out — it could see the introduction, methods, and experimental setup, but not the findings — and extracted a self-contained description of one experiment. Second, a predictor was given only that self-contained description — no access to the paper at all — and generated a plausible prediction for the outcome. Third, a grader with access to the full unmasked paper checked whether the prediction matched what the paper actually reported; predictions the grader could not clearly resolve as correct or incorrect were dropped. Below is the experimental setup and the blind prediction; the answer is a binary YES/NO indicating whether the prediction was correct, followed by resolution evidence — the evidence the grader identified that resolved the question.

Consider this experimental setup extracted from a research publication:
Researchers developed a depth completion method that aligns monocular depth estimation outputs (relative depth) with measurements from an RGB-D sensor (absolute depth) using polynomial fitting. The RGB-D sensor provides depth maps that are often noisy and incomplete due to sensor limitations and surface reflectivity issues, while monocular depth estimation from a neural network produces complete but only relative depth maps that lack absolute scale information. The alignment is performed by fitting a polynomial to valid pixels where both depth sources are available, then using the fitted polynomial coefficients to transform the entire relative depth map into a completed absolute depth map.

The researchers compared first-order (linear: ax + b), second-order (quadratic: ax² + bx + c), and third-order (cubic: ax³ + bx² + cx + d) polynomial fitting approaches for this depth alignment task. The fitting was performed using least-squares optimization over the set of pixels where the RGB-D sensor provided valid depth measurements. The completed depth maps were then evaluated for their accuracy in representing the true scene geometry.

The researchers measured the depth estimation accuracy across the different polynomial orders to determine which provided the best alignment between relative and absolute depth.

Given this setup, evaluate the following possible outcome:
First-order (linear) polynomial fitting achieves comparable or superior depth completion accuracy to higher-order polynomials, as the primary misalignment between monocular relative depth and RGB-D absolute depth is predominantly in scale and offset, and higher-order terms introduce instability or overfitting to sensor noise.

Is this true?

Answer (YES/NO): NO